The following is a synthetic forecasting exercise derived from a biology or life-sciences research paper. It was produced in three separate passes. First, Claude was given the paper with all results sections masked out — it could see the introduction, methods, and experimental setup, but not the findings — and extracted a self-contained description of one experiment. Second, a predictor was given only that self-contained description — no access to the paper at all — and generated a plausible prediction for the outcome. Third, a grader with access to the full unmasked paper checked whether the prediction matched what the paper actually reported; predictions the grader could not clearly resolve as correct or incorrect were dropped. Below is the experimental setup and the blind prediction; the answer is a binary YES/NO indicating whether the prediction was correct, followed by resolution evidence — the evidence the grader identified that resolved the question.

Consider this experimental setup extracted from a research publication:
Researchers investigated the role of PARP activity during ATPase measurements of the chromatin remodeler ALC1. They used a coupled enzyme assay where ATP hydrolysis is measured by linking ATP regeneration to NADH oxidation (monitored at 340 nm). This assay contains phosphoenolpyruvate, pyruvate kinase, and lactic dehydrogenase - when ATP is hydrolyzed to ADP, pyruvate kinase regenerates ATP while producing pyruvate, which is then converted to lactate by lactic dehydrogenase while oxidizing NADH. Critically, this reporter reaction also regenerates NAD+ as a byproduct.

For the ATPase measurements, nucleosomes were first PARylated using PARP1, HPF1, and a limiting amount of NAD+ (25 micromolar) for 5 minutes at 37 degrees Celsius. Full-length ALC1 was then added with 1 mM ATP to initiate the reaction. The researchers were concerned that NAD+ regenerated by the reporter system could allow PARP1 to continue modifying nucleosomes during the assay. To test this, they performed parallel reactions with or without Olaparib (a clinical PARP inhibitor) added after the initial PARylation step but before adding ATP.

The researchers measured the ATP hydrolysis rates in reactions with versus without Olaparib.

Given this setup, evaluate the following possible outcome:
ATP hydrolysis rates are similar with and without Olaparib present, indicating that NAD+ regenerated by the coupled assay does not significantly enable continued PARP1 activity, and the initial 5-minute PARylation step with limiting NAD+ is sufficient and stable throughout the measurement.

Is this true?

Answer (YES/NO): NO